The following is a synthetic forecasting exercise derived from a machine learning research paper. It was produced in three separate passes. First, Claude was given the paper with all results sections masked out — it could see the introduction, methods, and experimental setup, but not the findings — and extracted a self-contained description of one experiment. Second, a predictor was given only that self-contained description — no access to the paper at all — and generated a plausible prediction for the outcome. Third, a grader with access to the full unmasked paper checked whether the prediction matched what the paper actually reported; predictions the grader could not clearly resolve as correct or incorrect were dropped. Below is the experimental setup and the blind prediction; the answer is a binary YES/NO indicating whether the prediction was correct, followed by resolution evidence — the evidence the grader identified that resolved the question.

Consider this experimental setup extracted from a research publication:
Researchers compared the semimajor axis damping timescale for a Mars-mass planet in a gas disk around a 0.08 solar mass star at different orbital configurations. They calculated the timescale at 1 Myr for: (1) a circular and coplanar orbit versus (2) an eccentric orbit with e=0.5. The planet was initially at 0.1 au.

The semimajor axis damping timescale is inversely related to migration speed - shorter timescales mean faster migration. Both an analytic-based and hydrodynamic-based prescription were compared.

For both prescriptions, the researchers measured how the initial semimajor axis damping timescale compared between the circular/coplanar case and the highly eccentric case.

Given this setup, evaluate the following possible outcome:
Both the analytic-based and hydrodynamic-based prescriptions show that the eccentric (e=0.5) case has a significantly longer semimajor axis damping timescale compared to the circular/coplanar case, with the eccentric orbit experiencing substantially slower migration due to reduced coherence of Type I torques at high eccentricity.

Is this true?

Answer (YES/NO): NO